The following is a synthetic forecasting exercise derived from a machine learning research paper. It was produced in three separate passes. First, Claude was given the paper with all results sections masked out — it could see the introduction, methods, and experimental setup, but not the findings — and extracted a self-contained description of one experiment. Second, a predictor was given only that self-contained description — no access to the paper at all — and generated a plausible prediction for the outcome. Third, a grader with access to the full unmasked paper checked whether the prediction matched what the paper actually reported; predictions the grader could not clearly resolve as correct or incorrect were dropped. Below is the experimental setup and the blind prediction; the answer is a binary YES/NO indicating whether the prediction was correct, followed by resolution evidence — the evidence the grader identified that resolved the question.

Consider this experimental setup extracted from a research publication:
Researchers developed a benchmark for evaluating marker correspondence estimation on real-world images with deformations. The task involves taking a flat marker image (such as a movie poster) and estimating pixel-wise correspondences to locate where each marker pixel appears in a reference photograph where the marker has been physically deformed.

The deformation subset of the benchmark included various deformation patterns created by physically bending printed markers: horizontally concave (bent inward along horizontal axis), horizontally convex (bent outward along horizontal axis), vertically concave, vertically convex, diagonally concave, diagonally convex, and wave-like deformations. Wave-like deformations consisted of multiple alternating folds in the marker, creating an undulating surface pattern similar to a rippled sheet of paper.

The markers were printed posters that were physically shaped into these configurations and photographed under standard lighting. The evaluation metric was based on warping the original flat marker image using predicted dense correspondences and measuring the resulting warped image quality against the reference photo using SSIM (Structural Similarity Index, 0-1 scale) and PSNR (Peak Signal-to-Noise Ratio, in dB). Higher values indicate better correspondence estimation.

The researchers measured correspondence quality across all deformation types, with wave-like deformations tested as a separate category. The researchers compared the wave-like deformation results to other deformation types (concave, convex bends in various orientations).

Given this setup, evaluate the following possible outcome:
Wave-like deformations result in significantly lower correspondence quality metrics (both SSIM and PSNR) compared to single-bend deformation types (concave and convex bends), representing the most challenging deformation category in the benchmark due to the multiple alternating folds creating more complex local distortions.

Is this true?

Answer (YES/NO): YES